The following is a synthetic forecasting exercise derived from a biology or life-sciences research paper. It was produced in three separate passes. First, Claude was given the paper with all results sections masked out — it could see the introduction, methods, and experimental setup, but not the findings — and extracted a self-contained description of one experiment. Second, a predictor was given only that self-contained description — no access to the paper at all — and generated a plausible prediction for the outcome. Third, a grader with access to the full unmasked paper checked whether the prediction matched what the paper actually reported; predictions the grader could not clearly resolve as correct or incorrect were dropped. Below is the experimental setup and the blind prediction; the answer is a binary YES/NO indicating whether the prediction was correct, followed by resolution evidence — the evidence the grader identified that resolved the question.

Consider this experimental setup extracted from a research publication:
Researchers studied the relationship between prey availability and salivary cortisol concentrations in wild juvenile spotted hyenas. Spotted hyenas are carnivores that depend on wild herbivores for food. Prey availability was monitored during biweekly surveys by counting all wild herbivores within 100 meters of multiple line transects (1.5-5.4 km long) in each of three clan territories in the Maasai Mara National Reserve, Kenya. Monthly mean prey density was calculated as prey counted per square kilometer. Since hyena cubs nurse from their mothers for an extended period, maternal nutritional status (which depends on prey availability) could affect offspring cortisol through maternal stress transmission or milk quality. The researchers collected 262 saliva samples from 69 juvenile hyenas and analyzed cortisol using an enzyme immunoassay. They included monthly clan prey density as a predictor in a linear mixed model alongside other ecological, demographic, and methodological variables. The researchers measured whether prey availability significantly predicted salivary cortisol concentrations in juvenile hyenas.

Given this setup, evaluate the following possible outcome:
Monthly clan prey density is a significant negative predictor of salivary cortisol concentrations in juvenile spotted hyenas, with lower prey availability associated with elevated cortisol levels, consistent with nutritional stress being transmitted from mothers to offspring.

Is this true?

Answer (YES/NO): NO